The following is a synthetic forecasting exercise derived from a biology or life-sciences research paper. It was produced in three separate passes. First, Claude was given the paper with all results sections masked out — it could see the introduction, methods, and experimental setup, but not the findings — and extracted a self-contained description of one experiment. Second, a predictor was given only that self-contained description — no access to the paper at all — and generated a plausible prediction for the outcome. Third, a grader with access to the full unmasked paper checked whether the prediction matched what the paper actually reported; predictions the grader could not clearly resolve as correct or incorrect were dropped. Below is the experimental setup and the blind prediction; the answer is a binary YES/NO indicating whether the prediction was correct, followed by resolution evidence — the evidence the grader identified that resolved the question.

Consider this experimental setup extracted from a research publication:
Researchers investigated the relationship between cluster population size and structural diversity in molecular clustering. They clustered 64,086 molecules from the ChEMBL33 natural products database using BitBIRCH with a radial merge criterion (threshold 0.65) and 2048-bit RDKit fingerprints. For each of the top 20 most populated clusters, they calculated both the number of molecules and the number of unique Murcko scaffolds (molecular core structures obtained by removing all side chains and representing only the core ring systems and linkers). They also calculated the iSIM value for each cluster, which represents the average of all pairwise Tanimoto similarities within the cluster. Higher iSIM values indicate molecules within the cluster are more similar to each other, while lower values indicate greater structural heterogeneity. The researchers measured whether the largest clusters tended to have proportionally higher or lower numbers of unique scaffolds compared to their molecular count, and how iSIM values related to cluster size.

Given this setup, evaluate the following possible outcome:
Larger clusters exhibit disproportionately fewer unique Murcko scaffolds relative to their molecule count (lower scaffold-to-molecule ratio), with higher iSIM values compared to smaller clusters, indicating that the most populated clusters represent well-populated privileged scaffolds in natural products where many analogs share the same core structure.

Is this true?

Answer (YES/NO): NO